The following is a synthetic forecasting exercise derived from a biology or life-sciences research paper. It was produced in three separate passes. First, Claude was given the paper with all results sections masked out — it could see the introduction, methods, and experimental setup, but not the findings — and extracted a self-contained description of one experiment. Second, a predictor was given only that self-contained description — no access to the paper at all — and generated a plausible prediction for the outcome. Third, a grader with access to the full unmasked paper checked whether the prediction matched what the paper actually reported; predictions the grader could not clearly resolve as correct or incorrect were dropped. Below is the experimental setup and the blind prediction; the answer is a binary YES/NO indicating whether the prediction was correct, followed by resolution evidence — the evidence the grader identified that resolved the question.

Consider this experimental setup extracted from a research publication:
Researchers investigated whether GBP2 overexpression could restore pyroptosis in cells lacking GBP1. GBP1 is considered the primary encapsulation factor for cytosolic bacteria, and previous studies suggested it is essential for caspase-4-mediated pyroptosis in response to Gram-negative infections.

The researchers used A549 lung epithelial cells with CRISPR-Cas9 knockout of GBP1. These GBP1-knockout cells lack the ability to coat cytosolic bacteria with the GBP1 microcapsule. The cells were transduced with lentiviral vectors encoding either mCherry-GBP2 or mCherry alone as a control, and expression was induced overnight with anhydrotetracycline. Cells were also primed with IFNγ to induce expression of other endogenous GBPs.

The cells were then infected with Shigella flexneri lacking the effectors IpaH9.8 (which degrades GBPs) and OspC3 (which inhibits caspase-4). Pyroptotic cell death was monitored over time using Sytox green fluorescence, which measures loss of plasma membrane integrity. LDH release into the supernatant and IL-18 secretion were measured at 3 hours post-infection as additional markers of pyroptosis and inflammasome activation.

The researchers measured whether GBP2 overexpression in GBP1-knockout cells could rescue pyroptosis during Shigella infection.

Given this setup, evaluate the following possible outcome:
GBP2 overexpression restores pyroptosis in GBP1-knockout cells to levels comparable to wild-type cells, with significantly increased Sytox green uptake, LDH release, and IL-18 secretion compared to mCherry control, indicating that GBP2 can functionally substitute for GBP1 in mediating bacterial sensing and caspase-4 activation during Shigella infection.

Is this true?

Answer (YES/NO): YES